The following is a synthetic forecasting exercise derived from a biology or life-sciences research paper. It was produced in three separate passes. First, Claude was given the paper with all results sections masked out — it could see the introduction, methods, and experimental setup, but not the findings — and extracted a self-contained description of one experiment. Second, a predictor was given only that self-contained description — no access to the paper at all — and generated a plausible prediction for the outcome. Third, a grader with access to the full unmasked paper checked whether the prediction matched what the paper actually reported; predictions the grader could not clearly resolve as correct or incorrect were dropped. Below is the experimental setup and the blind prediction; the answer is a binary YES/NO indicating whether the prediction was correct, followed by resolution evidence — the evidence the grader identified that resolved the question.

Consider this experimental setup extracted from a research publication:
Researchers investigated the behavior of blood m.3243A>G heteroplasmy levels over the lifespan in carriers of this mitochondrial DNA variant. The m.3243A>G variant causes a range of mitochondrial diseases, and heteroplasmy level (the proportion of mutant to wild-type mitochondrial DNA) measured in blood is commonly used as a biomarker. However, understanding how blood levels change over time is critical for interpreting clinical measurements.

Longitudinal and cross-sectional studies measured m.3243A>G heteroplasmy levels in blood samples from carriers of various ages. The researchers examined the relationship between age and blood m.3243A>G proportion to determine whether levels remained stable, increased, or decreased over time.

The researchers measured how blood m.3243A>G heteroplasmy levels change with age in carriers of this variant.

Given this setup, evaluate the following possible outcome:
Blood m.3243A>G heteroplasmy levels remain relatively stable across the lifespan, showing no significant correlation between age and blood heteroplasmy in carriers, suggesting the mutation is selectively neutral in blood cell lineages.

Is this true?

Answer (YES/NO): NO